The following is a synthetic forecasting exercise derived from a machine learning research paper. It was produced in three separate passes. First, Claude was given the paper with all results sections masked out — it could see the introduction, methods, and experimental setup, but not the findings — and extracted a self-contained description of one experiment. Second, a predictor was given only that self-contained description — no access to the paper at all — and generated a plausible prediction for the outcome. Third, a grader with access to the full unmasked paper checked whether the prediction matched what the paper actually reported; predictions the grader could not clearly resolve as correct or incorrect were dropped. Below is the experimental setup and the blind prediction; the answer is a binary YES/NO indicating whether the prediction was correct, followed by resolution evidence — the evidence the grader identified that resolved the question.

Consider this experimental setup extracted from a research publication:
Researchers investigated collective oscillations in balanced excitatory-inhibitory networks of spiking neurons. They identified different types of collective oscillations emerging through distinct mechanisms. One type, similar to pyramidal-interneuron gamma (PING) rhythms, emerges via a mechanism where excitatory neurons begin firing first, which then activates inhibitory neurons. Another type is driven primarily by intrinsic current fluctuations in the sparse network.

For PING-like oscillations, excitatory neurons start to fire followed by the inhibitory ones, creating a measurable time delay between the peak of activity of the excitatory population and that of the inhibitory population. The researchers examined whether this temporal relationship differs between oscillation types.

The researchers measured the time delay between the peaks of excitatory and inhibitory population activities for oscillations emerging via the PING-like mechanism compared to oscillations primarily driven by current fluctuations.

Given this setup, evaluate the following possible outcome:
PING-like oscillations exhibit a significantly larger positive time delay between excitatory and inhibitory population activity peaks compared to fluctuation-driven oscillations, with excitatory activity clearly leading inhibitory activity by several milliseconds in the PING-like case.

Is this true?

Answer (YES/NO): YES